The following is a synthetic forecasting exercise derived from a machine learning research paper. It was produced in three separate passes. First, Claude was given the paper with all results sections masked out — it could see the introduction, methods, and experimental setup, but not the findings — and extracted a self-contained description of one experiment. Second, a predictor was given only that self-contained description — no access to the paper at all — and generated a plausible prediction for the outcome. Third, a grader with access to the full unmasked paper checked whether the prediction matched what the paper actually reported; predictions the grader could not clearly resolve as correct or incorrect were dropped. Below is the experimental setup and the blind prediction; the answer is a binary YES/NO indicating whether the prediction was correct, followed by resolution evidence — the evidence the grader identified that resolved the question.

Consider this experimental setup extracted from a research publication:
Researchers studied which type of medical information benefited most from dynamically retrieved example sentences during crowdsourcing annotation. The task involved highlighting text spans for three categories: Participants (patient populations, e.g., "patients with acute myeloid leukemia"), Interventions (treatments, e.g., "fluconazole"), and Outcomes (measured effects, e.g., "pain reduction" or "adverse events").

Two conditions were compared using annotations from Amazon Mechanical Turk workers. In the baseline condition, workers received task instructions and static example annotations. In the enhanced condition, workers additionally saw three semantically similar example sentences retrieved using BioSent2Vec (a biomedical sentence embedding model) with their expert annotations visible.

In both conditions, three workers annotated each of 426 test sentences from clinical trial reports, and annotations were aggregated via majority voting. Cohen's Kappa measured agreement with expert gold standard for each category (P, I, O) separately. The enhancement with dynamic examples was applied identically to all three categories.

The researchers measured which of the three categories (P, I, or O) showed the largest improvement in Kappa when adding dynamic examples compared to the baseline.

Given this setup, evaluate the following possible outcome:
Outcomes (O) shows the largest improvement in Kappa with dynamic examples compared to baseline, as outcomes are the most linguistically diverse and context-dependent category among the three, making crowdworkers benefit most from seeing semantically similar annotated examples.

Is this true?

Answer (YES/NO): YES